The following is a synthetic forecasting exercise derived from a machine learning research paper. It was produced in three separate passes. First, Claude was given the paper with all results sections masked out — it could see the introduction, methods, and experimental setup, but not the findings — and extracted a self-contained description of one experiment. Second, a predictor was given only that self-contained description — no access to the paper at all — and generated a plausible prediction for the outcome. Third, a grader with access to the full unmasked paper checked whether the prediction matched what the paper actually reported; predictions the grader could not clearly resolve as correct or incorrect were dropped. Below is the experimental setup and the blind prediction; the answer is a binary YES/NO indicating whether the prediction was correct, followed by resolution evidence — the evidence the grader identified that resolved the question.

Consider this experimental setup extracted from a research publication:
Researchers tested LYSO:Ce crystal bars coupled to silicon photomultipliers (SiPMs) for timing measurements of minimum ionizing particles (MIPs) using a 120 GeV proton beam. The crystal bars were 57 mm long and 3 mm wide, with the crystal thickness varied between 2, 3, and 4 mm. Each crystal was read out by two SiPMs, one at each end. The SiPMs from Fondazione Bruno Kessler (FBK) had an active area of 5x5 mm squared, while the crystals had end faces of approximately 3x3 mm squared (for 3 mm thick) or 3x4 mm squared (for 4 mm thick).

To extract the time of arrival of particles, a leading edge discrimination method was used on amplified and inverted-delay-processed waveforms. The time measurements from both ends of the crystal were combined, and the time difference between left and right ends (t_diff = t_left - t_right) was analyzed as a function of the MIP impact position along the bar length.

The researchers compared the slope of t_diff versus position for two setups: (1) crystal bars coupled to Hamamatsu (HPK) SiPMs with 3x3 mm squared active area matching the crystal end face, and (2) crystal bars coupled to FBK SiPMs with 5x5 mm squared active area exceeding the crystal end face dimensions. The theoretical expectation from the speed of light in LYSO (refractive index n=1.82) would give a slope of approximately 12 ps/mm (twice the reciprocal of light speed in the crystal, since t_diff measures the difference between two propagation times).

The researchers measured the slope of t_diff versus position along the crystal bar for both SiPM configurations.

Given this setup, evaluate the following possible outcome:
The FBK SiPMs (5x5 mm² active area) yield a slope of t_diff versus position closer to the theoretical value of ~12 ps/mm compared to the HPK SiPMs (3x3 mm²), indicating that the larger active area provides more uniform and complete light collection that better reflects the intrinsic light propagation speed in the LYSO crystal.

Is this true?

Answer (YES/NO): NO